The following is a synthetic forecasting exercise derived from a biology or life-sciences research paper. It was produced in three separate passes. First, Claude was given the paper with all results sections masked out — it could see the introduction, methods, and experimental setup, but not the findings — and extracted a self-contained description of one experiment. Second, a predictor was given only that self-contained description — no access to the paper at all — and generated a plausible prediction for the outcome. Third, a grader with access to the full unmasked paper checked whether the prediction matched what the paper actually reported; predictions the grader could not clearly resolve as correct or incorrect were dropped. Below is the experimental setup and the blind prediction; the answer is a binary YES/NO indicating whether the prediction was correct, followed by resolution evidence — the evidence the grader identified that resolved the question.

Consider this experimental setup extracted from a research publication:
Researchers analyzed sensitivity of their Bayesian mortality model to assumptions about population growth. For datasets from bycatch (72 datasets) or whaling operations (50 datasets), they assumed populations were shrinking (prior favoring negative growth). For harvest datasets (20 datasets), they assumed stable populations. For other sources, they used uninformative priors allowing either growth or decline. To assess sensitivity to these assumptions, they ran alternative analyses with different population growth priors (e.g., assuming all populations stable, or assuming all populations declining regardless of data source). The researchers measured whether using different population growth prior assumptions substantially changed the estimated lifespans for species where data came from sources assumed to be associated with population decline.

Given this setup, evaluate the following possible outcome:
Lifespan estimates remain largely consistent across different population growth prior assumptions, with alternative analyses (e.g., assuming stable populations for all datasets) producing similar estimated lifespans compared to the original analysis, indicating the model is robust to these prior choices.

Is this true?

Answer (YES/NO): YES